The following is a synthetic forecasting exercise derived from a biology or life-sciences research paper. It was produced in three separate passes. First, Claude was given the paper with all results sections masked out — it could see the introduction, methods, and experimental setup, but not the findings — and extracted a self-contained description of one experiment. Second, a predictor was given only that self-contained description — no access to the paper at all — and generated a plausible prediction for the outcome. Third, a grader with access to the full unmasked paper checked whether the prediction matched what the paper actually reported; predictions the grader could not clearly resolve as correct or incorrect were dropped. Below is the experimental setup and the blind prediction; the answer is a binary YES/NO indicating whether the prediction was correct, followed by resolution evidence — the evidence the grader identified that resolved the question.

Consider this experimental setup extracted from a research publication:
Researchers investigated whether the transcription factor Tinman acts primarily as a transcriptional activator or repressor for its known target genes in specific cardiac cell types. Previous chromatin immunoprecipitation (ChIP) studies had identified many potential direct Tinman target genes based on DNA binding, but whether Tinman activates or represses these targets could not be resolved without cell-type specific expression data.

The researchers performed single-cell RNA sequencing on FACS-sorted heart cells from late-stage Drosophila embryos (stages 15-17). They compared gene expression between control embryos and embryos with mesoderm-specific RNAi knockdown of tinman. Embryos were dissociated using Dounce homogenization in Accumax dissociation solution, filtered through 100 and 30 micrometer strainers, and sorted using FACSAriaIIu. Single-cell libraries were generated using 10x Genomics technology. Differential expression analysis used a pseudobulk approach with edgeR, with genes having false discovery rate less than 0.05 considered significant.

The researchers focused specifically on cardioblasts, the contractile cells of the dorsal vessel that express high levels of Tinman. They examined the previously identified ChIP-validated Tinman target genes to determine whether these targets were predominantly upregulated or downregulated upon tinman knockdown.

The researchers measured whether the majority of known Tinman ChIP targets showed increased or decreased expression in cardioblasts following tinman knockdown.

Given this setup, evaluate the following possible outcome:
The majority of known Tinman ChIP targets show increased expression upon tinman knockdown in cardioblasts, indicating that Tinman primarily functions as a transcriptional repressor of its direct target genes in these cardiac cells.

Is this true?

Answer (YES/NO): NO